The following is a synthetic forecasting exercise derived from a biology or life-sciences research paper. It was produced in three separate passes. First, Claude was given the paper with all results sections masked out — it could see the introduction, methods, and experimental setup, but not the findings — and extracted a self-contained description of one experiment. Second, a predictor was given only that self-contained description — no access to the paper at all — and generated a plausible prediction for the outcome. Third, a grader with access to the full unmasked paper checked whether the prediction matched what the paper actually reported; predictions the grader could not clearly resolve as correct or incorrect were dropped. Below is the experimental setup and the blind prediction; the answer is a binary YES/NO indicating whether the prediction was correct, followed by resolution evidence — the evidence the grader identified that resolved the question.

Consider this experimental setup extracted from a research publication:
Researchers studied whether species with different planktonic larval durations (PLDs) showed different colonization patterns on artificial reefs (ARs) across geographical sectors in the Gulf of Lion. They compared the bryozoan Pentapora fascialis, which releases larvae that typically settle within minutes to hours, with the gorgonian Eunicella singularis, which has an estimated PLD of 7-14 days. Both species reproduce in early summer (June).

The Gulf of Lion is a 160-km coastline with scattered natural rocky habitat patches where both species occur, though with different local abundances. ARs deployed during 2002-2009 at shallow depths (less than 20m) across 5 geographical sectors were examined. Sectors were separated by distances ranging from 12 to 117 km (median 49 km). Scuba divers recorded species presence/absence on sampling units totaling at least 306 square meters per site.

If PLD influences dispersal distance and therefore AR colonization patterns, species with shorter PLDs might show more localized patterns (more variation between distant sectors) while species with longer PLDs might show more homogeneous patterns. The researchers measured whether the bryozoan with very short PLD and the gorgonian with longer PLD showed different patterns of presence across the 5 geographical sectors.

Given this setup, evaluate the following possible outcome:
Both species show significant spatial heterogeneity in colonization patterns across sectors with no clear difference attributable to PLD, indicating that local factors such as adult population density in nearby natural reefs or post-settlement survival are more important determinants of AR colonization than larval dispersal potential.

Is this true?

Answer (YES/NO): NO